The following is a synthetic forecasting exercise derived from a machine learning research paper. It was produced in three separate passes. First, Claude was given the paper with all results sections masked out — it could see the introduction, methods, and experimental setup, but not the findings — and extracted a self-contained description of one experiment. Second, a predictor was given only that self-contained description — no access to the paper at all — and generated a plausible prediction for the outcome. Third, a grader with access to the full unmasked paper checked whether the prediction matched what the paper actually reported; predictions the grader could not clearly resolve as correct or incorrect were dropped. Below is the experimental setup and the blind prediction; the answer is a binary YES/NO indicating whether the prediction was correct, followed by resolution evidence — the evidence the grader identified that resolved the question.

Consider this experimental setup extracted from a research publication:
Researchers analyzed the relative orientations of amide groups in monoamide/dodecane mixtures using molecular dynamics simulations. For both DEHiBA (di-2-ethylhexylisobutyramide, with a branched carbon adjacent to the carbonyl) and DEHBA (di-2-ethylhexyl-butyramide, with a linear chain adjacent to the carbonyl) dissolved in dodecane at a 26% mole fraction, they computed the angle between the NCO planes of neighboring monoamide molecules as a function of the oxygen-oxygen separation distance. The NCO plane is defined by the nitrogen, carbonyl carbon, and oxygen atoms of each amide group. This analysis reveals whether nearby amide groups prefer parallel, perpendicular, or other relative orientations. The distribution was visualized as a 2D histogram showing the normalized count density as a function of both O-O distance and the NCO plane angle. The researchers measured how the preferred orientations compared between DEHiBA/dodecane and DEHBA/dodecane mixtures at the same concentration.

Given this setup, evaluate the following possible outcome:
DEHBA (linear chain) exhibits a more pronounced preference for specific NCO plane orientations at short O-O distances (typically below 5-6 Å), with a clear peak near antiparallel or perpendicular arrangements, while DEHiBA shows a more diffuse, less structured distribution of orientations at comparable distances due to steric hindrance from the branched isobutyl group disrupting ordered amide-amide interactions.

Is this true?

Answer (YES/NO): NO